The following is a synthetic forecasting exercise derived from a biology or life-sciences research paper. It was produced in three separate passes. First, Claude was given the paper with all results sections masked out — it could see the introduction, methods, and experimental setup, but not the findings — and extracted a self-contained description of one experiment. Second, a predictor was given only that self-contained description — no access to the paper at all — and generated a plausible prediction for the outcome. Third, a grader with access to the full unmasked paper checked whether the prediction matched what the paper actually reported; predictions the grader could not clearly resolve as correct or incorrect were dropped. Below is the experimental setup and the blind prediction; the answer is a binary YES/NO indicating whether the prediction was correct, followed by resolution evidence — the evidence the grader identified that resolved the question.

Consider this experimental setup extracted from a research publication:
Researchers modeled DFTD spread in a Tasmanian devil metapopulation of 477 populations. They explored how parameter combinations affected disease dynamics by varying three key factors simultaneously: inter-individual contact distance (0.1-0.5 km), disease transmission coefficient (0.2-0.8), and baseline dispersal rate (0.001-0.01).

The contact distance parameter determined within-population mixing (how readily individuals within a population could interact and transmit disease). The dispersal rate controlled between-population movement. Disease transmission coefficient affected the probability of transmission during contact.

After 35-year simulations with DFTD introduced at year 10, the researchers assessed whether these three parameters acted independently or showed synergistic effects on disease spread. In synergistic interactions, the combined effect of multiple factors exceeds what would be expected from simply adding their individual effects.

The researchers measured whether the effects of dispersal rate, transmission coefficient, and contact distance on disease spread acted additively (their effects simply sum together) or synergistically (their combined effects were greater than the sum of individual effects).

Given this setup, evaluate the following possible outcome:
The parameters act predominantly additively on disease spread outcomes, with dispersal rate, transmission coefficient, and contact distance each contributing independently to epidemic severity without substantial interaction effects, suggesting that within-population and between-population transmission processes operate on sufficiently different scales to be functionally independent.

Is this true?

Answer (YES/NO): NO